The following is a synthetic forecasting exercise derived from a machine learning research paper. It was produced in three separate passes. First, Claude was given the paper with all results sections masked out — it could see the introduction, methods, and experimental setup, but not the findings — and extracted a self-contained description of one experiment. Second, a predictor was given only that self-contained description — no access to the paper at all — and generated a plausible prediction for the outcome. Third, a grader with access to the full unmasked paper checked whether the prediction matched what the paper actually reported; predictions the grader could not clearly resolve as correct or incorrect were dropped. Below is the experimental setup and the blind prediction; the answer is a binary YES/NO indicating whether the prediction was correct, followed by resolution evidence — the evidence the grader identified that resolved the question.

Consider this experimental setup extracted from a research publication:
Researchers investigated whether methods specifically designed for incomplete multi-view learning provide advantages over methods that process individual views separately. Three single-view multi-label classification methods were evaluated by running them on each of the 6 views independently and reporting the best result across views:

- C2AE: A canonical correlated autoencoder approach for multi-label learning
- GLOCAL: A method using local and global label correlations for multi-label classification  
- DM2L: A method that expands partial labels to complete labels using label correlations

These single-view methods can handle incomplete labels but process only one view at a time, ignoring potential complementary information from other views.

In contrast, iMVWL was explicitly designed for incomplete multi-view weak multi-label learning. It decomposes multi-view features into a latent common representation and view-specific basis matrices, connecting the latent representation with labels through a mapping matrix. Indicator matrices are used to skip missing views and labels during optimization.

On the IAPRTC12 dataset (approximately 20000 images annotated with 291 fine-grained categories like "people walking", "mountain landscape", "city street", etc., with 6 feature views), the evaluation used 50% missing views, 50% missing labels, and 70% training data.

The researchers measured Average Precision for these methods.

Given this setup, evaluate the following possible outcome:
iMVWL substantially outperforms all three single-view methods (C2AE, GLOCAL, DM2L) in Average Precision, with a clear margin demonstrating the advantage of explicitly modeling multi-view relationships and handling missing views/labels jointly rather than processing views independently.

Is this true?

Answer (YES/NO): NO